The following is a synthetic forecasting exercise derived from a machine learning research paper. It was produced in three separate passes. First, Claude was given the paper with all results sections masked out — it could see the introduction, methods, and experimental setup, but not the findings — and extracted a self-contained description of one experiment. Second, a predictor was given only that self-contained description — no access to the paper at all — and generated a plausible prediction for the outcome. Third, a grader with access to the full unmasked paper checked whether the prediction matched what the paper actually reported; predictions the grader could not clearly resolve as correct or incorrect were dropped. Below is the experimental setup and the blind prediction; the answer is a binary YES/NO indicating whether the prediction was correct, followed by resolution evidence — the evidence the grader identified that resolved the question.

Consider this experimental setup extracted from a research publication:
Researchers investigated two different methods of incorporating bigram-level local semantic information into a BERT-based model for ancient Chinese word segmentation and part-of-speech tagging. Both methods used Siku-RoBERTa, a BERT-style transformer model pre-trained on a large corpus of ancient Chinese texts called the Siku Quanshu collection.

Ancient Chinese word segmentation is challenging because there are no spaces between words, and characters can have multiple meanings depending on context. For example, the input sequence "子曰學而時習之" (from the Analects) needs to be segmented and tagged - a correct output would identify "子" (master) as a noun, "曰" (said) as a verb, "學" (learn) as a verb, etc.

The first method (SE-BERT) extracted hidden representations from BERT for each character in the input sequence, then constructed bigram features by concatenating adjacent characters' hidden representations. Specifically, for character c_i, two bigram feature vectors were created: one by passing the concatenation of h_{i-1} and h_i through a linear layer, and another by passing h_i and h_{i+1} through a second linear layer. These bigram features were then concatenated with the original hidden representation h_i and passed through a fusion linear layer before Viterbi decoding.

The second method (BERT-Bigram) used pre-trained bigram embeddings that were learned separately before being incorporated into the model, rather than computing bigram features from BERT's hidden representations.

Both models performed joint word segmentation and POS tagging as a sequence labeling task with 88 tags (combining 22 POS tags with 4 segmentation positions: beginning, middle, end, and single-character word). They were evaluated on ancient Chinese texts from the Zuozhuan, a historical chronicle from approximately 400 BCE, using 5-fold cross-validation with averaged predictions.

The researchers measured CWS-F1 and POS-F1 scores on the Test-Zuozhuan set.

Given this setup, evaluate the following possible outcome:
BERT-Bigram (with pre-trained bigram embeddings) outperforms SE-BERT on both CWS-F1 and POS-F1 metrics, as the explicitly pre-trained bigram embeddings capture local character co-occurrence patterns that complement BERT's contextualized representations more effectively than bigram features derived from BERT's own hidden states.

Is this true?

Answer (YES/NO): NO